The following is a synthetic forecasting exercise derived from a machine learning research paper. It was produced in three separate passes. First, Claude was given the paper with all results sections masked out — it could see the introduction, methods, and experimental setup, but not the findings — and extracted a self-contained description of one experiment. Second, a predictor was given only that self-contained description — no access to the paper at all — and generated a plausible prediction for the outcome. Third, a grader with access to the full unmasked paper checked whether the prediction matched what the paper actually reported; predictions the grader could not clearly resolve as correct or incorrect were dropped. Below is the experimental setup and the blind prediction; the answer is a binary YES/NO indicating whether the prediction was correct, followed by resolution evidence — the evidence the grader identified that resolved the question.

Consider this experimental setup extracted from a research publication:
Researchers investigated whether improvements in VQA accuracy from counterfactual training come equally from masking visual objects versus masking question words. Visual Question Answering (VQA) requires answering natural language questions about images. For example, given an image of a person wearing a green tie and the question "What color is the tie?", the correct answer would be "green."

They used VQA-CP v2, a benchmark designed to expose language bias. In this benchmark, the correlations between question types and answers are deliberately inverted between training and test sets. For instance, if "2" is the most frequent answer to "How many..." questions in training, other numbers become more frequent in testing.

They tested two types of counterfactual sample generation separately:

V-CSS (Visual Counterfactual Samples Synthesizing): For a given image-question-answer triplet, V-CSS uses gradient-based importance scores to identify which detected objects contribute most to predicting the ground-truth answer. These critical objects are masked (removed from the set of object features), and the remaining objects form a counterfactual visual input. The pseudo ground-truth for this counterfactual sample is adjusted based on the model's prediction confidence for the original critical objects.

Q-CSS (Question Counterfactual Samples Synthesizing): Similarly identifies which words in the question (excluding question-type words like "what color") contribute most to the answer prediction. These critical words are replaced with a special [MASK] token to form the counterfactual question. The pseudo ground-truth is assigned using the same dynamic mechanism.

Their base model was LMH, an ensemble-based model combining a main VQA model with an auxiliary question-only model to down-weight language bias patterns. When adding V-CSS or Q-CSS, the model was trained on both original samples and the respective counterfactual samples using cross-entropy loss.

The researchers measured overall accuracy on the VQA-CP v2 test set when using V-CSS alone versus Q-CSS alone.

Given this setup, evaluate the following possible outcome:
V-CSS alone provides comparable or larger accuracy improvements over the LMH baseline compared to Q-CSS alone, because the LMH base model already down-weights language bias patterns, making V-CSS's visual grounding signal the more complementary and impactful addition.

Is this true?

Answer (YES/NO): YES